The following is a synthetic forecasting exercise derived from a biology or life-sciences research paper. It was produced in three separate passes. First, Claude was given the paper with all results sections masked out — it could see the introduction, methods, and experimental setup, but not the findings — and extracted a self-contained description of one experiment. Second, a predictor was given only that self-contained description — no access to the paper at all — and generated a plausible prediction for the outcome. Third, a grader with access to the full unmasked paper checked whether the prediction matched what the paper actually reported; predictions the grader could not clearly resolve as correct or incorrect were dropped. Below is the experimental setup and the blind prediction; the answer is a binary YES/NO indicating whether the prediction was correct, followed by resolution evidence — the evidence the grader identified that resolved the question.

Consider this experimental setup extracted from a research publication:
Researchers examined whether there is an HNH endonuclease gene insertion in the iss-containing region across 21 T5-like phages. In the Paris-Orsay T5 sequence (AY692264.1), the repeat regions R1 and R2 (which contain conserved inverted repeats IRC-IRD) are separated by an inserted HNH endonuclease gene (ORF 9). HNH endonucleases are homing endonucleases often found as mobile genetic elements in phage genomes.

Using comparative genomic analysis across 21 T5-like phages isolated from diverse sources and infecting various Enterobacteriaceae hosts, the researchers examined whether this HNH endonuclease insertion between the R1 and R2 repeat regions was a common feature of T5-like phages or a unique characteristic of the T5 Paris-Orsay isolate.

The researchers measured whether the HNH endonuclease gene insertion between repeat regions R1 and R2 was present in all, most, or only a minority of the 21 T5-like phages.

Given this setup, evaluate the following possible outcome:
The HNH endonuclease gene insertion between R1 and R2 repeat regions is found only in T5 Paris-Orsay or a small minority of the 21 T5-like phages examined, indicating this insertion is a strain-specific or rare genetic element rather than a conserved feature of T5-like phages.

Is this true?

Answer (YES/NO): YES